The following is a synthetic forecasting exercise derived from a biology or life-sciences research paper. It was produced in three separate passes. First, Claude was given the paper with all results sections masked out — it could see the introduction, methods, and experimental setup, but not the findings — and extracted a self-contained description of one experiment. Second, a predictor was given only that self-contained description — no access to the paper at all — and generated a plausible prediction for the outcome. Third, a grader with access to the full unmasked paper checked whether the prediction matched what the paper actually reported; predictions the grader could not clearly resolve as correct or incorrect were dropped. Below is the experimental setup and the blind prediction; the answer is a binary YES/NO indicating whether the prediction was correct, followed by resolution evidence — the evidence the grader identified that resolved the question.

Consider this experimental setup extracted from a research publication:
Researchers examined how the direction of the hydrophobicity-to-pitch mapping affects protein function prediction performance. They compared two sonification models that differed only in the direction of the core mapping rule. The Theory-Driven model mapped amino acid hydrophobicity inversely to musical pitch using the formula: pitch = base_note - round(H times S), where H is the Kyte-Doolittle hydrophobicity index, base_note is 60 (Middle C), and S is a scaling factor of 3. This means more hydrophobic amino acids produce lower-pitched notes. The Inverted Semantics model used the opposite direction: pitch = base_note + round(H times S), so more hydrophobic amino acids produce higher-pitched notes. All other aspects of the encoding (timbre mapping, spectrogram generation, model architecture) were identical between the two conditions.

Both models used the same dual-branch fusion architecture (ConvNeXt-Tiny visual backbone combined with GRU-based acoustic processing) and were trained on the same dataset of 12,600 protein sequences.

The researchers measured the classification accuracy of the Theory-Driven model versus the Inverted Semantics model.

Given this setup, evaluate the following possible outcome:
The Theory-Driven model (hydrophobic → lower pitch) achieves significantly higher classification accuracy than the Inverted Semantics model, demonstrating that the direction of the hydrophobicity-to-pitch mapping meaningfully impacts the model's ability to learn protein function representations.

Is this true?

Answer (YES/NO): NO